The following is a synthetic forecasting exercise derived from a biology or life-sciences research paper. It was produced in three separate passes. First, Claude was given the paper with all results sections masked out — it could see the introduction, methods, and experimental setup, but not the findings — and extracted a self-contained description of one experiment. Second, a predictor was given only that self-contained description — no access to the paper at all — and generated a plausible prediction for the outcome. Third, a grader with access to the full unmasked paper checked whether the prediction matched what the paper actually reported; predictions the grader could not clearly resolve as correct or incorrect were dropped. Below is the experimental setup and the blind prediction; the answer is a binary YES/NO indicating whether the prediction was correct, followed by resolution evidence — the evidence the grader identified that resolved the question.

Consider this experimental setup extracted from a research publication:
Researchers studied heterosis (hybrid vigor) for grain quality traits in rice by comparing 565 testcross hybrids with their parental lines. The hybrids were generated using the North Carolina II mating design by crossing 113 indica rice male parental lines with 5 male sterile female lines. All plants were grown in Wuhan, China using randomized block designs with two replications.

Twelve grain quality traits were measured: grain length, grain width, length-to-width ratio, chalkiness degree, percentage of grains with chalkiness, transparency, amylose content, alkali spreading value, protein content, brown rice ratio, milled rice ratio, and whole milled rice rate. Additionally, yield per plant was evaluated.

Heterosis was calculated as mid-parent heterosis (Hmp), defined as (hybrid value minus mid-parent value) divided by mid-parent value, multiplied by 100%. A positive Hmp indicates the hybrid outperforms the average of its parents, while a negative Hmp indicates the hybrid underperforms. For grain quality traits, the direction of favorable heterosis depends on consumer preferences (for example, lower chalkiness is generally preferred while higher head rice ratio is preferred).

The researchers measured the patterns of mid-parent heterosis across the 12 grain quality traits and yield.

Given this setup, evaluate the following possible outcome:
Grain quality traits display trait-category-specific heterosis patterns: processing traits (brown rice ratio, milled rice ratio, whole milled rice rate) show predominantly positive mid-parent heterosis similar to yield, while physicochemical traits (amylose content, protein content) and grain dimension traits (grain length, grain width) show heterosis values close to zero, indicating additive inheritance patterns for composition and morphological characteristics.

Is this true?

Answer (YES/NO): NO